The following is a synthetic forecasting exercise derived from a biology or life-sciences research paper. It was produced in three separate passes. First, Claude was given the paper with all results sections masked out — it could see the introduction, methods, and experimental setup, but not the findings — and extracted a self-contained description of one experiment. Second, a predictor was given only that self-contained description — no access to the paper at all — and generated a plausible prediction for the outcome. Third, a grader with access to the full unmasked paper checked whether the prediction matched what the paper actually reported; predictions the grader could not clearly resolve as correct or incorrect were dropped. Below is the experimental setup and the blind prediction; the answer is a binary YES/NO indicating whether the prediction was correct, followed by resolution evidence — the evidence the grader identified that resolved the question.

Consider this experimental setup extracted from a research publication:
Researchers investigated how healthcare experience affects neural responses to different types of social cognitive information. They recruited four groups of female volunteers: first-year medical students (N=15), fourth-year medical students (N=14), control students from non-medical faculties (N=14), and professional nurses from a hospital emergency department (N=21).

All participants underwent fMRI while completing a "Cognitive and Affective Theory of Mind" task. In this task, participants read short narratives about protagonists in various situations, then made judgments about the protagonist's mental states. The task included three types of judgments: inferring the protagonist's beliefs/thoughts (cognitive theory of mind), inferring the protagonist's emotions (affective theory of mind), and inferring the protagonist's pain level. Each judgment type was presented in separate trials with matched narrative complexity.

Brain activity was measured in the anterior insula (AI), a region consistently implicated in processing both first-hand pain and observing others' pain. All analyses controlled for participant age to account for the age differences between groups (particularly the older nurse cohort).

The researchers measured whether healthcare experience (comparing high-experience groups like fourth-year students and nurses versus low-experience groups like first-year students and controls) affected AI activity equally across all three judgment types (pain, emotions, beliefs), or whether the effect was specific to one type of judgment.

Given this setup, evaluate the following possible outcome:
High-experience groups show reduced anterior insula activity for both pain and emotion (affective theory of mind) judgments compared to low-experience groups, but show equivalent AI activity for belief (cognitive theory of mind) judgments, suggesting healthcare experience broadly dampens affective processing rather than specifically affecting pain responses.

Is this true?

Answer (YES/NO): NO